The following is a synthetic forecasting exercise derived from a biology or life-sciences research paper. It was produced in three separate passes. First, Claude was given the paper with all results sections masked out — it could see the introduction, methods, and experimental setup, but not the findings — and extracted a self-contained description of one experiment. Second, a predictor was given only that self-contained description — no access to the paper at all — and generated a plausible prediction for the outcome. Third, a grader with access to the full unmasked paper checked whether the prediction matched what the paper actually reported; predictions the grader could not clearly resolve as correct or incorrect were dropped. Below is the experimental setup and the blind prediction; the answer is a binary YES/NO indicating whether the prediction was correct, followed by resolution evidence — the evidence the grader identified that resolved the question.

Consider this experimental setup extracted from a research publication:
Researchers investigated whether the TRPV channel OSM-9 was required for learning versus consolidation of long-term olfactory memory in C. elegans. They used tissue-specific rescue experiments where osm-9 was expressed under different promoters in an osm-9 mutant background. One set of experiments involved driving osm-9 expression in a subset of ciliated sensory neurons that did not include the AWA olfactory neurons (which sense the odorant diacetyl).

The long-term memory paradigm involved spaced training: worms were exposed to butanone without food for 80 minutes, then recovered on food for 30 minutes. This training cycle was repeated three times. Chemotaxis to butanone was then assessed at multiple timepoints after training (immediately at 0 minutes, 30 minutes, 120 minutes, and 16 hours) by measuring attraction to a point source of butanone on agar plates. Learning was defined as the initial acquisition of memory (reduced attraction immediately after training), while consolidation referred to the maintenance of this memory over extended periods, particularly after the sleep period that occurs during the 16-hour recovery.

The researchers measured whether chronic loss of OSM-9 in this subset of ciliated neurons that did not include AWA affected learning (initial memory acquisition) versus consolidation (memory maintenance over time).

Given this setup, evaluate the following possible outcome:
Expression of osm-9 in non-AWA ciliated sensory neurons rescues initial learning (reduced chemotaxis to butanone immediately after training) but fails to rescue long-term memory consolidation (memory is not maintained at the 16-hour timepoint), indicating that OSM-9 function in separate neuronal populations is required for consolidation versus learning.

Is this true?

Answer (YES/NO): NO